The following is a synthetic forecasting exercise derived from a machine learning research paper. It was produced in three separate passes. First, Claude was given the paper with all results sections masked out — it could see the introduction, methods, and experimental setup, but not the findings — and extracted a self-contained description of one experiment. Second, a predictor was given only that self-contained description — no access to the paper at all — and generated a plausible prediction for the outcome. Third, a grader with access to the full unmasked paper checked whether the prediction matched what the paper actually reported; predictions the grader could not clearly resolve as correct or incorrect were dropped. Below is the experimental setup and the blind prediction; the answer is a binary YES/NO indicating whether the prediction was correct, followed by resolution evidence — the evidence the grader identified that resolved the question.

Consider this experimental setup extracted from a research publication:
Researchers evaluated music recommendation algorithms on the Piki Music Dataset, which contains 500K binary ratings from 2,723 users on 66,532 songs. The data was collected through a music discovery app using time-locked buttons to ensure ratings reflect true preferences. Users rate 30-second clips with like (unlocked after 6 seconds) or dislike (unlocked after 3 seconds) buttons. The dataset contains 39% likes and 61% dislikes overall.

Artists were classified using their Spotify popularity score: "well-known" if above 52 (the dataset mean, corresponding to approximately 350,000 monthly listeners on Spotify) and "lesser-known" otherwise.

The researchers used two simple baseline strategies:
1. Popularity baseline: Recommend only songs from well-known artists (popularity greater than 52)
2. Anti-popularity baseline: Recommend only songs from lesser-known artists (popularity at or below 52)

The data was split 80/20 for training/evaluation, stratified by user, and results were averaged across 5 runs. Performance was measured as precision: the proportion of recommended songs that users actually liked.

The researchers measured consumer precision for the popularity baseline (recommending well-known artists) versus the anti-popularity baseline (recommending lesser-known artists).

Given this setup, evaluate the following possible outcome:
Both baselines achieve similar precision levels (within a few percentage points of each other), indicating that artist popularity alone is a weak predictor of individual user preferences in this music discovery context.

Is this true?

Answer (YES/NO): NO